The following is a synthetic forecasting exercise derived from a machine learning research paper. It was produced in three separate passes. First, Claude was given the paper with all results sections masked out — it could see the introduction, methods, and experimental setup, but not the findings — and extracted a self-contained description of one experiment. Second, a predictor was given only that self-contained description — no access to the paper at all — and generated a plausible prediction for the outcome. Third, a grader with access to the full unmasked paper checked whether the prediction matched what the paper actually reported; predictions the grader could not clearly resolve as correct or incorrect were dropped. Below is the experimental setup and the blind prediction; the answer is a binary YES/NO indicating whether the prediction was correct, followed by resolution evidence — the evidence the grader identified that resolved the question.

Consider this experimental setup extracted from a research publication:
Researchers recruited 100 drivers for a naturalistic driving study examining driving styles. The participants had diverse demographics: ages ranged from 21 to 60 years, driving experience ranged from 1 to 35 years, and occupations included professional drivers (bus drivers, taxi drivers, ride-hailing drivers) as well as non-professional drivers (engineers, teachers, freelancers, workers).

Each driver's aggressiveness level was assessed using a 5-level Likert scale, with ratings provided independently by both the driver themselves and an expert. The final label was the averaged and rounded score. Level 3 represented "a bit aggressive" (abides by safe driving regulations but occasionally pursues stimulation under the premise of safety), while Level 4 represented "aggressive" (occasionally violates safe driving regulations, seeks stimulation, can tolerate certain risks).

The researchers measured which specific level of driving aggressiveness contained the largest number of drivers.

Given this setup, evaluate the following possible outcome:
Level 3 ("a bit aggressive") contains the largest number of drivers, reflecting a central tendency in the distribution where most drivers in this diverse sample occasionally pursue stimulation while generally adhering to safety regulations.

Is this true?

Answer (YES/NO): YES